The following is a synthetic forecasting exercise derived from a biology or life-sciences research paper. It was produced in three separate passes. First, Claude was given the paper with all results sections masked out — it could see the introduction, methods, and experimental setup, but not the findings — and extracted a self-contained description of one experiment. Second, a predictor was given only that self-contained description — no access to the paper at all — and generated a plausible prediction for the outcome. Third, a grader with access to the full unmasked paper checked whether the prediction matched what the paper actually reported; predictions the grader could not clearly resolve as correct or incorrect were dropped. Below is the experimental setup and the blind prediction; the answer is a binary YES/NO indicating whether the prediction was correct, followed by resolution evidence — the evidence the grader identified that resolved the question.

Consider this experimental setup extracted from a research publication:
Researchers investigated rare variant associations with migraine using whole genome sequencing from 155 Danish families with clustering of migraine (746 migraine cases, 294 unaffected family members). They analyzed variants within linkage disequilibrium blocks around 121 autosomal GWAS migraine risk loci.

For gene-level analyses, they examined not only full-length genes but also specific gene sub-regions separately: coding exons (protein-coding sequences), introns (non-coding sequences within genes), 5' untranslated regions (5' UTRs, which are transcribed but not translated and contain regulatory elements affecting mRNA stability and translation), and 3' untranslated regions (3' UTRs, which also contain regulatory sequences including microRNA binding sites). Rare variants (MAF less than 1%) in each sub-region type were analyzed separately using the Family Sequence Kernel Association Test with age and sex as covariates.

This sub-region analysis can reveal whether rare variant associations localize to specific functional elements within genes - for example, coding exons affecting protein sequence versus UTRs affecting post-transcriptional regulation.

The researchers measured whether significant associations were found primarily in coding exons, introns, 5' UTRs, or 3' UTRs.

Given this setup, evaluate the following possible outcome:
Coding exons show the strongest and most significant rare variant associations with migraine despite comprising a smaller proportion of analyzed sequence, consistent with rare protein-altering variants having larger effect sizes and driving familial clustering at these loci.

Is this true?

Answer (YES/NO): NO